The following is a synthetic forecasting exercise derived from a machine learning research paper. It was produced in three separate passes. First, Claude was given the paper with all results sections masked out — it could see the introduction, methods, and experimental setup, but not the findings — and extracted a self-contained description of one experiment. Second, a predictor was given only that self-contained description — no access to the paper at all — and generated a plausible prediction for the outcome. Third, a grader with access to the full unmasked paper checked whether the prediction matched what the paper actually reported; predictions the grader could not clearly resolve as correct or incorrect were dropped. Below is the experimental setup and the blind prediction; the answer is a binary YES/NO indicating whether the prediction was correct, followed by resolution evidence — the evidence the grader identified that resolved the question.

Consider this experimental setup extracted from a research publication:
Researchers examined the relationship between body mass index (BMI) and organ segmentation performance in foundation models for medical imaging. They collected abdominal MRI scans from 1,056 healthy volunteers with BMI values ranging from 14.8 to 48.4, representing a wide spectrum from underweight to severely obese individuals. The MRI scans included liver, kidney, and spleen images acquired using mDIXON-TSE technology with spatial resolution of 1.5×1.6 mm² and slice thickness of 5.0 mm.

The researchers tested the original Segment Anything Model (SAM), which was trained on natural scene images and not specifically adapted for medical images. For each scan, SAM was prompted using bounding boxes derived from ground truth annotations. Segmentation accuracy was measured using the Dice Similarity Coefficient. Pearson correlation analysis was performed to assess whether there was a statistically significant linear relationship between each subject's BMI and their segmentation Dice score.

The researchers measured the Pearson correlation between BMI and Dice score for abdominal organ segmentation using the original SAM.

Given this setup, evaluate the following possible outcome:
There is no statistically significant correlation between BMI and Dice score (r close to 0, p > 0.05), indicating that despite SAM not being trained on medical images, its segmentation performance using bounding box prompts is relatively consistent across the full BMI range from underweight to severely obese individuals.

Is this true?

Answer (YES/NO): NO